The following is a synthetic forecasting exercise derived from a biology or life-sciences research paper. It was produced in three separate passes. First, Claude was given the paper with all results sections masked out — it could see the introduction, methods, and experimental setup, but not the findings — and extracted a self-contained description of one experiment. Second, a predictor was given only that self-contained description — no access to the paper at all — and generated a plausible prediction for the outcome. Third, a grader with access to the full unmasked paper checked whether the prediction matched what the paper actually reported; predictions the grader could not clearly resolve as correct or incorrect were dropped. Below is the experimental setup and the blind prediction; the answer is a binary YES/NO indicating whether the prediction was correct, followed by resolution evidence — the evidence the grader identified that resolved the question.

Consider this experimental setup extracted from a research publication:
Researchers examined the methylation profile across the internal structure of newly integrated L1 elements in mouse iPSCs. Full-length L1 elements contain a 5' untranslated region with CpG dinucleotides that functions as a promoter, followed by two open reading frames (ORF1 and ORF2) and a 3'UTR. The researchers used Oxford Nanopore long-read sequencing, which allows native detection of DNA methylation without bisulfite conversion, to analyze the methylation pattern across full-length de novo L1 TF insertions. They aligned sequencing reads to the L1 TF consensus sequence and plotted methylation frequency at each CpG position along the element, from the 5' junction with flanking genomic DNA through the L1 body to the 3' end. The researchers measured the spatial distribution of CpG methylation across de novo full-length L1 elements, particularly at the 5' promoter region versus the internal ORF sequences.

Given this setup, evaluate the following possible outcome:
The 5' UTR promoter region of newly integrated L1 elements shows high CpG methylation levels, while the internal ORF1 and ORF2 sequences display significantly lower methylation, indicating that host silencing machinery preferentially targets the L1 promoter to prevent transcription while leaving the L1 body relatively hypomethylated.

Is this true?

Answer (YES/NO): NO